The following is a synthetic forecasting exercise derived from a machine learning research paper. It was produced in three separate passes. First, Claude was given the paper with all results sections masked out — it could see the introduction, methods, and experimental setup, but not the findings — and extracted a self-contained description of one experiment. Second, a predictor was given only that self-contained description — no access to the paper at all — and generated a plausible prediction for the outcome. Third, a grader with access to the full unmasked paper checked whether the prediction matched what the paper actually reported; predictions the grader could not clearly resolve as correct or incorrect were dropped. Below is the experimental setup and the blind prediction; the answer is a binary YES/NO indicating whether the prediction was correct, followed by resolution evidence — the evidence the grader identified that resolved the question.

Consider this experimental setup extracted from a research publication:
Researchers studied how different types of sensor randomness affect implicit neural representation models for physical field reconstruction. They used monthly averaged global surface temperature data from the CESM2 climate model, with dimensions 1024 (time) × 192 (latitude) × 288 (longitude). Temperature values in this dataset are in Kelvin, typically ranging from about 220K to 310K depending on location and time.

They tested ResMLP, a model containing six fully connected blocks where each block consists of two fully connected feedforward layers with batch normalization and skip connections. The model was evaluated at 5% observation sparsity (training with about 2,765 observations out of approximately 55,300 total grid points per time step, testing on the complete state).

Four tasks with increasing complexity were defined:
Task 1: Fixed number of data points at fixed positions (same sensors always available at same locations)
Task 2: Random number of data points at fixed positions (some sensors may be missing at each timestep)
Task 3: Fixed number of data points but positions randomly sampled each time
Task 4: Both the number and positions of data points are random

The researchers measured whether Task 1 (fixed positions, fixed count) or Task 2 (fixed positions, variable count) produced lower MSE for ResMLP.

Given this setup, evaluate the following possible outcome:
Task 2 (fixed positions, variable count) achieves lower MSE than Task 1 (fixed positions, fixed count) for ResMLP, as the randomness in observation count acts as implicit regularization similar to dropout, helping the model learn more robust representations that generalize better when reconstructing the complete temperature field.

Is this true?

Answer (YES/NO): YES